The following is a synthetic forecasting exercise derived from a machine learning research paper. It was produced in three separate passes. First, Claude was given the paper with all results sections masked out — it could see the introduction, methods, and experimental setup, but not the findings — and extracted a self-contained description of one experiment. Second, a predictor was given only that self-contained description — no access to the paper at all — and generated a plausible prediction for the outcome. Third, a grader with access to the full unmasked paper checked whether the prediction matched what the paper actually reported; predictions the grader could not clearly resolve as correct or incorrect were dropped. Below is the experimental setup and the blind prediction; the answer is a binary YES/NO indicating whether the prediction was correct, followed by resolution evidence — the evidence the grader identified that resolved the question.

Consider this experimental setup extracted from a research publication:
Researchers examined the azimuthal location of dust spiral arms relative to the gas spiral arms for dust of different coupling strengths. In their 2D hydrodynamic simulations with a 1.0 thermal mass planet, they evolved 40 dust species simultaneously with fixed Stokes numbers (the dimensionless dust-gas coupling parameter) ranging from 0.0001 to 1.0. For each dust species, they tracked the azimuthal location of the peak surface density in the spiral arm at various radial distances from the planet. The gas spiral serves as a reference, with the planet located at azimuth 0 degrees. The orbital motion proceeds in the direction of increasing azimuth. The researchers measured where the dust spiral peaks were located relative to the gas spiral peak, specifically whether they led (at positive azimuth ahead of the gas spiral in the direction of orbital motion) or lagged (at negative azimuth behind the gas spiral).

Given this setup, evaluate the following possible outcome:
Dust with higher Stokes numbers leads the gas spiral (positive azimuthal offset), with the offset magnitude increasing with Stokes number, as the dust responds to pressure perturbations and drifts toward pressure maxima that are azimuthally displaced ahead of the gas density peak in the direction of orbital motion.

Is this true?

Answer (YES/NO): NO